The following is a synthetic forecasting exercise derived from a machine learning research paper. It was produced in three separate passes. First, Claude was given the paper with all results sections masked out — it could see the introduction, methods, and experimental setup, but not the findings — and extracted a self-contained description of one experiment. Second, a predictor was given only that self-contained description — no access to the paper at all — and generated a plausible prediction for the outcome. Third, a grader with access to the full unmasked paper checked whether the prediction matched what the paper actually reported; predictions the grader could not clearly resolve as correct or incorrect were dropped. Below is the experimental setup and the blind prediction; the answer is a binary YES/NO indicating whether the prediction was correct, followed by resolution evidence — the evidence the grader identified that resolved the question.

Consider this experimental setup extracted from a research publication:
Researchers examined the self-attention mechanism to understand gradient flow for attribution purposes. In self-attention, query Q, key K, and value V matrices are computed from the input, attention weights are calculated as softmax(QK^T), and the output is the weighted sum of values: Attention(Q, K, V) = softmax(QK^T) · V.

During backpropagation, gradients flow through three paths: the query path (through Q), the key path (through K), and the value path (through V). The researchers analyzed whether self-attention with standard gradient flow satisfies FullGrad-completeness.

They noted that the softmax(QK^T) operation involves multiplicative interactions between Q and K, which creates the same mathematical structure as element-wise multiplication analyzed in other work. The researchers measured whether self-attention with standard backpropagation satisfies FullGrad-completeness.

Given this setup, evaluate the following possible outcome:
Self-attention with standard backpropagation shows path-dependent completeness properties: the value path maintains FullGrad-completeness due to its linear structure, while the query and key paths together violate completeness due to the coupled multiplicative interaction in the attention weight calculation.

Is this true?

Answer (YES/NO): NO